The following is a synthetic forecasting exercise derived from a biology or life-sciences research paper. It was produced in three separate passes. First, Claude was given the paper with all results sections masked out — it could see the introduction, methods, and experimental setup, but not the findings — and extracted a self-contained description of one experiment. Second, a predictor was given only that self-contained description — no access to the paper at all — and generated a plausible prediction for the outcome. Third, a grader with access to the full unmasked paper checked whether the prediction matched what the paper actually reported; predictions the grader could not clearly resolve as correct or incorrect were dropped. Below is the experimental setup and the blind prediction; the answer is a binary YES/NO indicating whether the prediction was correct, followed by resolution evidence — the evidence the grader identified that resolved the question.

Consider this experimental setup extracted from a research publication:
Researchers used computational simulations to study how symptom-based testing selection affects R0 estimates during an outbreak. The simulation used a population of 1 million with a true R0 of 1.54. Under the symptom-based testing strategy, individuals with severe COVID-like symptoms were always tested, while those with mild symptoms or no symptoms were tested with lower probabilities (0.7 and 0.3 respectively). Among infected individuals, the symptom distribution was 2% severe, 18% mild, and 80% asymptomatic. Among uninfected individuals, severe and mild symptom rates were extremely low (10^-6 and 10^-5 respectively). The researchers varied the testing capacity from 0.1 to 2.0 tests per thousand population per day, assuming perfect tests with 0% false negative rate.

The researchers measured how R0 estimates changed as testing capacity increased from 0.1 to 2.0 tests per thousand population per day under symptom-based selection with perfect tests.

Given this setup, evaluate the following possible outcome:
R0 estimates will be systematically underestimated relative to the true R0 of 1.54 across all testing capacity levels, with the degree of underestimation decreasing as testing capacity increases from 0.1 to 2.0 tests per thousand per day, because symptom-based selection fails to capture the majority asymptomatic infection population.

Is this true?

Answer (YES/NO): NO